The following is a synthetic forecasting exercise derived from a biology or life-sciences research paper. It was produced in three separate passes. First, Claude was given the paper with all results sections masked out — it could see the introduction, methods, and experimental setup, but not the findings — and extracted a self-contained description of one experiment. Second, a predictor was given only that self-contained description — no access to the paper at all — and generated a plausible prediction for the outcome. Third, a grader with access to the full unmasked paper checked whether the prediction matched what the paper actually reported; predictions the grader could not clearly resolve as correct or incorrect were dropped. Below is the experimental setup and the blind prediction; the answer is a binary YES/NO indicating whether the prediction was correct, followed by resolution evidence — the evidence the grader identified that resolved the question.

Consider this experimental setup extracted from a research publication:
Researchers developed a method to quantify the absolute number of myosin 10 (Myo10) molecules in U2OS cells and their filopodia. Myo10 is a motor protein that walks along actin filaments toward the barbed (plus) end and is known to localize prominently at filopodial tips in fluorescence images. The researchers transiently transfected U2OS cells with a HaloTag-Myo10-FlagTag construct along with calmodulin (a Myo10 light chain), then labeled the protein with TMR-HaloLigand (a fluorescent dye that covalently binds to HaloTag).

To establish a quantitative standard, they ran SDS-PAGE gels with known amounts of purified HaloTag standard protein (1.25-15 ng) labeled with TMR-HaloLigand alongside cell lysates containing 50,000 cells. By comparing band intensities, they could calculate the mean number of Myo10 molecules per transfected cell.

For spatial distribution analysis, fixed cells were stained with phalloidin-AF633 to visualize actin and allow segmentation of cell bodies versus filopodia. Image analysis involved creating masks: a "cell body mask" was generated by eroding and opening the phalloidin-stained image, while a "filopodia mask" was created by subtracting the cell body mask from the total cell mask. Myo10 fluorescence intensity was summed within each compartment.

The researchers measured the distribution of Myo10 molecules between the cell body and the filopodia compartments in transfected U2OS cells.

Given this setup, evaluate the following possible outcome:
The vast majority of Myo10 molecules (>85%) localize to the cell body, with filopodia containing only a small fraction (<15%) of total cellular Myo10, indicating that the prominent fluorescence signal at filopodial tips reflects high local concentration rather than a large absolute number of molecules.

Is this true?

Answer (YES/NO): NO